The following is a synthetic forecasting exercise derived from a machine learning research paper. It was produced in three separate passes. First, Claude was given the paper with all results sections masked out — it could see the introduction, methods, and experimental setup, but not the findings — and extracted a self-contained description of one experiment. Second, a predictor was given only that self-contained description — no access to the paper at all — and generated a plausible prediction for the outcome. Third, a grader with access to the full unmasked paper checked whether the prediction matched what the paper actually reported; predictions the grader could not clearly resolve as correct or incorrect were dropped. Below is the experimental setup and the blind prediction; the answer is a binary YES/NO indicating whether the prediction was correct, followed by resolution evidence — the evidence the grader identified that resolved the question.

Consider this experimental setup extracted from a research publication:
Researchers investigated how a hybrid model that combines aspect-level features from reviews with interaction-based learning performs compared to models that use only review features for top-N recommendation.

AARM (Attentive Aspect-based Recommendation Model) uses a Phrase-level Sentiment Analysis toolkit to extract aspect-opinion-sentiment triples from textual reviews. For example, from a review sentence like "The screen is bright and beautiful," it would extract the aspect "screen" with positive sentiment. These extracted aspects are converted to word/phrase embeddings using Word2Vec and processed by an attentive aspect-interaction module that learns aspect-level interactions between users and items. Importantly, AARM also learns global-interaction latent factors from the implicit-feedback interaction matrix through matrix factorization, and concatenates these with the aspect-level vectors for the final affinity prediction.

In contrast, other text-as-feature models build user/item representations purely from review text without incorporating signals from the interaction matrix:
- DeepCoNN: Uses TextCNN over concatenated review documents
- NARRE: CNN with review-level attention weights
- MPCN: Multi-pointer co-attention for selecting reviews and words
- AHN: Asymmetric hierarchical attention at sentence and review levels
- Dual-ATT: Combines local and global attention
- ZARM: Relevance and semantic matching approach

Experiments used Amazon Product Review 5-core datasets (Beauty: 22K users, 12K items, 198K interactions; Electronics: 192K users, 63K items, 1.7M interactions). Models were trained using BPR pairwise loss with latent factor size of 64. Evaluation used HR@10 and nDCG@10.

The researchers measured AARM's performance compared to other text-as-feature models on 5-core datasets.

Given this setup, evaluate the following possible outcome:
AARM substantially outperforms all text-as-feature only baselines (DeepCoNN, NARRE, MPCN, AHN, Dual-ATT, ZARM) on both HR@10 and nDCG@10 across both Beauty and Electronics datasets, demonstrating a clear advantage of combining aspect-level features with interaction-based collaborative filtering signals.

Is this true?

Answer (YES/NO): YES